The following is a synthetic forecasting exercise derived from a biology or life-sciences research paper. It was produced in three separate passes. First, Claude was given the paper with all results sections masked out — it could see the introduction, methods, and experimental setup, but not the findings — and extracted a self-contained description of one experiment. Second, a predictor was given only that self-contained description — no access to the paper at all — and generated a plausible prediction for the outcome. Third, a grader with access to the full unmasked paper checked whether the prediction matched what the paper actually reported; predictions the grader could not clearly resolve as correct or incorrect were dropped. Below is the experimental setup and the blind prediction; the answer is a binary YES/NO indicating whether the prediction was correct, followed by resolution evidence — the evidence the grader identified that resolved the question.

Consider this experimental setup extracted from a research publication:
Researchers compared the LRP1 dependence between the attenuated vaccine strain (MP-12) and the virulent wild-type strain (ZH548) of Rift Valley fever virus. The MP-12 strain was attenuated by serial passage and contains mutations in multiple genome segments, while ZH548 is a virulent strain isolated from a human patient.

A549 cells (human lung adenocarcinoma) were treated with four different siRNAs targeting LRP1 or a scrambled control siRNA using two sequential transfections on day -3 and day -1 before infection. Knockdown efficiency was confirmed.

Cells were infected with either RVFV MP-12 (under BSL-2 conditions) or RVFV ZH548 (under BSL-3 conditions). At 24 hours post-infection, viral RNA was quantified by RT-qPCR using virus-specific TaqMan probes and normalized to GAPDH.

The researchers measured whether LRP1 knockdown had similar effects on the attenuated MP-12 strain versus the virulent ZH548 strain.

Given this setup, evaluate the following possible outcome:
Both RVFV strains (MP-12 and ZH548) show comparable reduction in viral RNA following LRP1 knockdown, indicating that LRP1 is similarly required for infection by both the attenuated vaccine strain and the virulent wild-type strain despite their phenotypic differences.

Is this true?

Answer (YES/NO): NO